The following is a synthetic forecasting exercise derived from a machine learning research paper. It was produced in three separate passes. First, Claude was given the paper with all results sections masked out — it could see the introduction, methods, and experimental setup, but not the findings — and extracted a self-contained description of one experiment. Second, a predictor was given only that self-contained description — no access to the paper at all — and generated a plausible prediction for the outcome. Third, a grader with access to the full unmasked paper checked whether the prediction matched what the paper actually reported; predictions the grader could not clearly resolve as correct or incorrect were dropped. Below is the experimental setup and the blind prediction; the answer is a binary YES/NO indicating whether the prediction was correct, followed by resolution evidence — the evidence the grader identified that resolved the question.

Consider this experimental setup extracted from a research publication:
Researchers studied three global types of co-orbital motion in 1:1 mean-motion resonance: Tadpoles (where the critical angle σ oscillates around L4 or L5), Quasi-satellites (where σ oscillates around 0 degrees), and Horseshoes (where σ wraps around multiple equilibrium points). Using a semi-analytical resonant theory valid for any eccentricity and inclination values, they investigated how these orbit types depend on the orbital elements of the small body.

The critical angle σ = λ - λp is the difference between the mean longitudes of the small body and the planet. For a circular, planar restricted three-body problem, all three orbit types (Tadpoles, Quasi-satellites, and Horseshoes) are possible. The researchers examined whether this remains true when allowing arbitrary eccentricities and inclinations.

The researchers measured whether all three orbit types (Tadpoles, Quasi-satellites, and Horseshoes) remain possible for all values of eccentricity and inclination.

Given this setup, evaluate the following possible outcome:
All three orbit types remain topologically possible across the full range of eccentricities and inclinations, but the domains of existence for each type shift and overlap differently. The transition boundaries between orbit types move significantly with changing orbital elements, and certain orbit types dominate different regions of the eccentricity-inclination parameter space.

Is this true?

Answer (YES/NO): NO